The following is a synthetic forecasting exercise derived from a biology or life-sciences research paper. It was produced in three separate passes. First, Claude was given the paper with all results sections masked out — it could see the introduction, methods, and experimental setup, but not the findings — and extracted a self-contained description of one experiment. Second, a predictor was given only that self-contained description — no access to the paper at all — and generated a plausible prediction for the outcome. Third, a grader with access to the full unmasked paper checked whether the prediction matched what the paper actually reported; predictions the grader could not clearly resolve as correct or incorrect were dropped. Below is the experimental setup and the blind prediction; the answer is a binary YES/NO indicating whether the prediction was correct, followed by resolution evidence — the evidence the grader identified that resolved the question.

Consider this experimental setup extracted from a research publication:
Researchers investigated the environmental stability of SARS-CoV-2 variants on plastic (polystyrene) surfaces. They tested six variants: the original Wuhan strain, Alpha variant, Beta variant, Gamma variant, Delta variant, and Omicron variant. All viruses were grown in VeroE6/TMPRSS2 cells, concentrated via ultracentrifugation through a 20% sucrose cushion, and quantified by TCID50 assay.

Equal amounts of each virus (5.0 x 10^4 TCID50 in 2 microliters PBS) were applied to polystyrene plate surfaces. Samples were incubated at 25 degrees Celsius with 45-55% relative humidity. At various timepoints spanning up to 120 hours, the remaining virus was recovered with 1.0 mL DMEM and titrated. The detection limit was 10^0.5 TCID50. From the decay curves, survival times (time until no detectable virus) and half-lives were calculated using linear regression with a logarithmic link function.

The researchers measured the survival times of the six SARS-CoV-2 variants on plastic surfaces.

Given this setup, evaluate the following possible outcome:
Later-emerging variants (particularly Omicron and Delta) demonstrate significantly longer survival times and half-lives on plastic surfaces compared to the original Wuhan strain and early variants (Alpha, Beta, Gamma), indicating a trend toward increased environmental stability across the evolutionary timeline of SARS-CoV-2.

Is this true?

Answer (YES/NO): NO